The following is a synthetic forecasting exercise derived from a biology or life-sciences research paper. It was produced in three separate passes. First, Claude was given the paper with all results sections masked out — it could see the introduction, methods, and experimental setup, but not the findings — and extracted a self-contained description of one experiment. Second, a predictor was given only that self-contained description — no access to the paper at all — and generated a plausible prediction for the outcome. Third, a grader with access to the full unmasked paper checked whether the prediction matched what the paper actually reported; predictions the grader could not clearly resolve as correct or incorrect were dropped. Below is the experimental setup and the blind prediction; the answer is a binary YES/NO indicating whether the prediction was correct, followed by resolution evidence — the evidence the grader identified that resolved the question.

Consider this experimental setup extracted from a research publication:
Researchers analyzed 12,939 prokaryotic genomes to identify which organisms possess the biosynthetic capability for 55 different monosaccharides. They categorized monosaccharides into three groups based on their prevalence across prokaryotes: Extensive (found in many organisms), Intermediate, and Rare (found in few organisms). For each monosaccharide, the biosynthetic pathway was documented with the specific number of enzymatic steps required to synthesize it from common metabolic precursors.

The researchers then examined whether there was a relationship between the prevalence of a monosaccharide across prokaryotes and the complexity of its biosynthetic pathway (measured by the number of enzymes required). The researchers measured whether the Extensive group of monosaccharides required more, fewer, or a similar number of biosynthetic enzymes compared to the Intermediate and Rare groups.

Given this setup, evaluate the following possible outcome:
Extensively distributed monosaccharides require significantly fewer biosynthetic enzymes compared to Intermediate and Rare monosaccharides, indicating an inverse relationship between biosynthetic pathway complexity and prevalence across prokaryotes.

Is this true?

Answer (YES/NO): YES